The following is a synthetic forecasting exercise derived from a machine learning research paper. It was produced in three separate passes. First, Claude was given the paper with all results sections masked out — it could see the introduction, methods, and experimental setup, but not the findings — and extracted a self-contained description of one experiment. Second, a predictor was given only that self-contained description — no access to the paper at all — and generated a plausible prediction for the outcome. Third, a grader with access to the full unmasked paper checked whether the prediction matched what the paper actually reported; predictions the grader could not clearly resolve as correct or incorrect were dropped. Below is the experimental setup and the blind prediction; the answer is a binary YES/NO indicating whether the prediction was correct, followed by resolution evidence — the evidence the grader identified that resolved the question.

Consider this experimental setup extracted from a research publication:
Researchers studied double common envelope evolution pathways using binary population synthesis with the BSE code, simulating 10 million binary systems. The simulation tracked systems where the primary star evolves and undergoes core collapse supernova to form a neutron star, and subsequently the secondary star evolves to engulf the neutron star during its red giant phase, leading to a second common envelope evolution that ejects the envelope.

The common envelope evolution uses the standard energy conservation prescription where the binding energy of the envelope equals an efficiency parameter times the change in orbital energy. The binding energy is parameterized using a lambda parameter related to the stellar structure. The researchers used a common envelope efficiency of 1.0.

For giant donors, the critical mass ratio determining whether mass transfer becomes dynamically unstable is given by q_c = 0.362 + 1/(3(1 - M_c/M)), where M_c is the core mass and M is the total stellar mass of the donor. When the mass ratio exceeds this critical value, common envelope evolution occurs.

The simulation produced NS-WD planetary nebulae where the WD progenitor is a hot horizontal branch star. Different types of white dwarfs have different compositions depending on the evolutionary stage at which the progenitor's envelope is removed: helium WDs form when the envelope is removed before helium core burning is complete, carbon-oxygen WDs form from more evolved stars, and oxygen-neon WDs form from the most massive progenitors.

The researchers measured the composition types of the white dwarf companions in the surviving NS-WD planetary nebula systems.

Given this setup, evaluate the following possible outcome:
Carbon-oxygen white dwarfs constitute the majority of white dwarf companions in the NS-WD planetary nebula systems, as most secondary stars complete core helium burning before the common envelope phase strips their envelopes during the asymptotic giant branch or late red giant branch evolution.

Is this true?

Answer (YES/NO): NO